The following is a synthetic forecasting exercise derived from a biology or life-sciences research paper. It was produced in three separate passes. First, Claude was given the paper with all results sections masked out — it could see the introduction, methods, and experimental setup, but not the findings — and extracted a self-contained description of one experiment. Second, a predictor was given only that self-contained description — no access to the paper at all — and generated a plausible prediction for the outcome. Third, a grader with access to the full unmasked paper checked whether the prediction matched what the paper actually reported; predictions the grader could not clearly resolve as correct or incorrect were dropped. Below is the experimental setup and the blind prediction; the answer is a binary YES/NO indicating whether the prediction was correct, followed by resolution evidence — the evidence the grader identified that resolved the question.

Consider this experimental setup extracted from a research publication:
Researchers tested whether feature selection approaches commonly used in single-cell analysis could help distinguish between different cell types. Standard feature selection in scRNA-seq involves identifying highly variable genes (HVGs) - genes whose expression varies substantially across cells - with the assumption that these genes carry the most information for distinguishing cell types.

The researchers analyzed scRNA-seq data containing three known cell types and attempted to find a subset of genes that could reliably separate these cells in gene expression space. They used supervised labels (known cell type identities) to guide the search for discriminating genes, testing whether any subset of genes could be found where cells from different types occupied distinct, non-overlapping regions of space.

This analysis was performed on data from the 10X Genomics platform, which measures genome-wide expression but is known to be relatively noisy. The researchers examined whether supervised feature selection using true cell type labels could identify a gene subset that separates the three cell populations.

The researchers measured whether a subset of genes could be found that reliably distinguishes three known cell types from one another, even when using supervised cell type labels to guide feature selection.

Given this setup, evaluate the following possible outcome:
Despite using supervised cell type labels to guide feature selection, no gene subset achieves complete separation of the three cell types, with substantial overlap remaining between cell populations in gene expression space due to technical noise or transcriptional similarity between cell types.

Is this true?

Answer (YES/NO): YES